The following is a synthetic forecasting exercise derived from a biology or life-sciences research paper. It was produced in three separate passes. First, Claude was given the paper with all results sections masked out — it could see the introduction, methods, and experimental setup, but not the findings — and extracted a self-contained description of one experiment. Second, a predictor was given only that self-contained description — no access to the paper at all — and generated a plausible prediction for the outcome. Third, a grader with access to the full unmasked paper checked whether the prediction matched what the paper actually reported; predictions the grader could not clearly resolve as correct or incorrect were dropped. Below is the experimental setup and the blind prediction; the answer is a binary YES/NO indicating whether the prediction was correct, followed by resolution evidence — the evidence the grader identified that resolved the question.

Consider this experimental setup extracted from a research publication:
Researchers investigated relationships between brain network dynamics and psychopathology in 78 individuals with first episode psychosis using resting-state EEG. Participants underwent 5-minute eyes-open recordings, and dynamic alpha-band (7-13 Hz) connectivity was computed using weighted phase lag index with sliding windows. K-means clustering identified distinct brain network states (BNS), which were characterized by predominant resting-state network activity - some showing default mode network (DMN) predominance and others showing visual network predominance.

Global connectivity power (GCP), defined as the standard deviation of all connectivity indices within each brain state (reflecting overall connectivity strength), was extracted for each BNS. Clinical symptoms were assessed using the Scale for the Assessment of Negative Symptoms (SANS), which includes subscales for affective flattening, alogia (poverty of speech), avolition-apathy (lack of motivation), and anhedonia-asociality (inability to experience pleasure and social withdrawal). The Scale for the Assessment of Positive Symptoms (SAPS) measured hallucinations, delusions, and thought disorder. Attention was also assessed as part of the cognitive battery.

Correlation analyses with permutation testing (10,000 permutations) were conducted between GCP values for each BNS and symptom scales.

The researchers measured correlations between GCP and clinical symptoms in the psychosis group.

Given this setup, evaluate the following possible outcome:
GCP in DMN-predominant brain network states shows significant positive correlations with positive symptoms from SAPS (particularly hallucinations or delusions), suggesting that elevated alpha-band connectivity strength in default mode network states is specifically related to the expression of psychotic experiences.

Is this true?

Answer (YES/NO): NO